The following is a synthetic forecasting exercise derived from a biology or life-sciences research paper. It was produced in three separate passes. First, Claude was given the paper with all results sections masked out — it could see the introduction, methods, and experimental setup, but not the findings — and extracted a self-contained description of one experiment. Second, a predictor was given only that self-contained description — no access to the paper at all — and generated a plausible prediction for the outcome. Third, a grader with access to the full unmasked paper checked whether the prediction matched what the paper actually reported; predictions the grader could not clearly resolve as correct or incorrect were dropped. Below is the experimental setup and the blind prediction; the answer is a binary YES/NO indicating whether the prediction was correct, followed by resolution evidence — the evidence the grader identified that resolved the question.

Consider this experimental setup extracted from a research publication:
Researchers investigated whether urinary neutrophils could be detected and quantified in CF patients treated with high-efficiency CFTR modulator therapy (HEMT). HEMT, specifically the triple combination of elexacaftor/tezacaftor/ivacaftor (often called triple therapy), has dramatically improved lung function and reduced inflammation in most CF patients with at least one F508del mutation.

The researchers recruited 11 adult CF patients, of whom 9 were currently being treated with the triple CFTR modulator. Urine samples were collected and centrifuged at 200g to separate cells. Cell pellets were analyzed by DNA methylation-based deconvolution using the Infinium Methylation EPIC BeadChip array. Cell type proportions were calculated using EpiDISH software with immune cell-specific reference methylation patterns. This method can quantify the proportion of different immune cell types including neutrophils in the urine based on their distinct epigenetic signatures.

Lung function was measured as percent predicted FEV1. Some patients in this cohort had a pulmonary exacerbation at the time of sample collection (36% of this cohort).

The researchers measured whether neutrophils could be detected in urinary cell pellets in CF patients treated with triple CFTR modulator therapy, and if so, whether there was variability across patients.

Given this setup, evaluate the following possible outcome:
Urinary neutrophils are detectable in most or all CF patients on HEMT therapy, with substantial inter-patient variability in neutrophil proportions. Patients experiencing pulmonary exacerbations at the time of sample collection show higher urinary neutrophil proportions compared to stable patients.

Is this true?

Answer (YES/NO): NO